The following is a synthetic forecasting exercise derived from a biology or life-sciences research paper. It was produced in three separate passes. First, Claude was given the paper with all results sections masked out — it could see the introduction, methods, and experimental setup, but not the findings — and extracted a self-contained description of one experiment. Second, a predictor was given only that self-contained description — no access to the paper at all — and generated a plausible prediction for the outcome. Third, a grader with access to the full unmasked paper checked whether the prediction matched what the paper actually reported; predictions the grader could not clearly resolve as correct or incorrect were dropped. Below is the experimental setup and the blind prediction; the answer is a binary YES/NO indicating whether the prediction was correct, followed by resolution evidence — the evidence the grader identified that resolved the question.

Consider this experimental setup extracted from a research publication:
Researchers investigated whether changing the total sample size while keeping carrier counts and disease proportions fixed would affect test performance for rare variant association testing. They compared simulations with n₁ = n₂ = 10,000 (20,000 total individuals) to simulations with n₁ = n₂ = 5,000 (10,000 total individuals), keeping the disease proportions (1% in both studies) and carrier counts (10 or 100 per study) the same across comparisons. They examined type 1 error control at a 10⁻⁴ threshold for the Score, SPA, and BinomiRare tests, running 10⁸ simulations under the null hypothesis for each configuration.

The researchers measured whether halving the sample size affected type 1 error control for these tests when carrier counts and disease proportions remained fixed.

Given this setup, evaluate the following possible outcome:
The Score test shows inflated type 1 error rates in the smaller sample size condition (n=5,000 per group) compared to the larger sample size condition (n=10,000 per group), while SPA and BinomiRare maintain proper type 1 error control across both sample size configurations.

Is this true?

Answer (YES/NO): NO